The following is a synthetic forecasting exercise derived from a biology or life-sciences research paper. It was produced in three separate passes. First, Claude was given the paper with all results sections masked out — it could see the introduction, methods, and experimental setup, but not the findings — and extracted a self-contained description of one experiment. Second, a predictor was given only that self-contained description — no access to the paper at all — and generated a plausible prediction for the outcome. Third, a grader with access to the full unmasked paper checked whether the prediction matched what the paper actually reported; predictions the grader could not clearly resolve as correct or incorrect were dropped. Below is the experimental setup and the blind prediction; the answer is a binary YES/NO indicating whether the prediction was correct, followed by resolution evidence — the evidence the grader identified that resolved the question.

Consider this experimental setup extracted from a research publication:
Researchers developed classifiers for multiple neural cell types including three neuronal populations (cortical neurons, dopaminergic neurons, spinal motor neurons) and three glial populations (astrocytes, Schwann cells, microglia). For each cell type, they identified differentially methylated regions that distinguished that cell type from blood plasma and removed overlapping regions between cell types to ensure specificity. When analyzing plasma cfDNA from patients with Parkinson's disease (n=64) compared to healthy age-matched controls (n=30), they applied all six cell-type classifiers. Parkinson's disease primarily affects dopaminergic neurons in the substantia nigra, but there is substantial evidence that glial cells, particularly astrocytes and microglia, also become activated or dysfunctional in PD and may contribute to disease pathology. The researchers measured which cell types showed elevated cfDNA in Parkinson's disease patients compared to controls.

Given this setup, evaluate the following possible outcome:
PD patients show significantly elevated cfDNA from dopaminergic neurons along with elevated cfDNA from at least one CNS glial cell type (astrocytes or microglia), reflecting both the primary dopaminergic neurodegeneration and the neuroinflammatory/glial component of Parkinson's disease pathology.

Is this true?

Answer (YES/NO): NO